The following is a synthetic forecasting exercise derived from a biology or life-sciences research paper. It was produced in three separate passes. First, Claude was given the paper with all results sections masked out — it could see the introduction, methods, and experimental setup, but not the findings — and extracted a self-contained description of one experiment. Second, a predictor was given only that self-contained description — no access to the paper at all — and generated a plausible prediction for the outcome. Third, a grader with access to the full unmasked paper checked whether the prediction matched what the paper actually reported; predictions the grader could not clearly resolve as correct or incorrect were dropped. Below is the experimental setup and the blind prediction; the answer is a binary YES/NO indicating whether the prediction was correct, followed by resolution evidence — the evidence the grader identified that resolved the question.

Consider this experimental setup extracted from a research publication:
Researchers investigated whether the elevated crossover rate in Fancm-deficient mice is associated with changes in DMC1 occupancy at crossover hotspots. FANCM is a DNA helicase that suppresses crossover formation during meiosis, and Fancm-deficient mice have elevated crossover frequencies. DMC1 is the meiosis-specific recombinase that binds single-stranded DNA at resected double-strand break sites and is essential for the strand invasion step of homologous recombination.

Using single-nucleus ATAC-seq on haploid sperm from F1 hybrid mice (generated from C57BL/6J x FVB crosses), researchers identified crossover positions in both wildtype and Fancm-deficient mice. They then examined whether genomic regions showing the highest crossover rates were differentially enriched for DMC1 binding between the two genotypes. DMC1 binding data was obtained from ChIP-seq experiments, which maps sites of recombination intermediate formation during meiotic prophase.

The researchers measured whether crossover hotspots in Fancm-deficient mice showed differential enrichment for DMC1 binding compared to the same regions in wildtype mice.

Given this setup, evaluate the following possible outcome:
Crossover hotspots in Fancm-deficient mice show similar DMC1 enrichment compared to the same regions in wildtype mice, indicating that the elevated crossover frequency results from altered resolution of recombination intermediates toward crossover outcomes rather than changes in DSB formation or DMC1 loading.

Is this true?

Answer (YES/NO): YES